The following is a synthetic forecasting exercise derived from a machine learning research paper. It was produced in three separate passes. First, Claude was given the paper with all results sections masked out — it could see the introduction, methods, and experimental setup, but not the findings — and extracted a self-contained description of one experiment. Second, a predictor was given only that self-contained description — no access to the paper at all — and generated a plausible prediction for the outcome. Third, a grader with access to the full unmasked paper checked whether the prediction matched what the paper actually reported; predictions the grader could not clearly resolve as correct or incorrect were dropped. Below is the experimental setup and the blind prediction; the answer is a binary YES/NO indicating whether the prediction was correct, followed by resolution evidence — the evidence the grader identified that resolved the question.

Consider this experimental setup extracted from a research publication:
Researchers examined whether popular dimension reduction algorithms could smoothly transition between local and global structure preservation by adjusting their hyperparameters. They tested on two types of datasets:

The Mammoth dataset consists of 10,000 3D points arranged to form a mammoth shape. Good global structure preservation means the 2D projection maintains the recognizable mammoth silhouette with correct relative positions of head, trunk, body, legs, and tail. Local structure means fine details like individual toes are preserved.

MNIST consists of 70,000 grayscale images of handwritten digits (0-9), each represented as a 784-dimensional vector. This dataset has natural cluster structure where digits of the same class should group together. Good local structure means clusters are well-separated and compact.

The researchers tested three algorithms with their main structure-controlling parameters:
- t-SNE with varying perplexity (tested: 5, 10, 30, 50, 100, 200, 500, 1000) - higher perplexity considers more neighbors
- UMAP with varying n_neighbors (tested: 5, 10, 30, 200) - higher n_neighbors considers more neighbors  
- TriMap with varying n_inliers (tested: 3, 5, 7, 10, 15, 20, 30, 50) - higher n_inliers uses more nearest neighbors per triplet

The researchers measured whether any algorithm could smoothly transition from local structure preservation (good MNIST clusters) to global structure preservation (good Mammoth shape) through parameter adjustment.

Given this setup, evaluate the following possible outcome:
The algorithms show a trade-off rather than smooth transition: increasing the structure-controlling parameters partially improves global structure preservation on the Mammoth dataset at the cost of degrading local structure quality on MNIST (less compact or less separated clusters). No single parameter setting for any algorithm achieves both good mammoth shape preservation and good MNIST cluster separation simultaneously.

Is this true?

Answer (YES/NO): NO